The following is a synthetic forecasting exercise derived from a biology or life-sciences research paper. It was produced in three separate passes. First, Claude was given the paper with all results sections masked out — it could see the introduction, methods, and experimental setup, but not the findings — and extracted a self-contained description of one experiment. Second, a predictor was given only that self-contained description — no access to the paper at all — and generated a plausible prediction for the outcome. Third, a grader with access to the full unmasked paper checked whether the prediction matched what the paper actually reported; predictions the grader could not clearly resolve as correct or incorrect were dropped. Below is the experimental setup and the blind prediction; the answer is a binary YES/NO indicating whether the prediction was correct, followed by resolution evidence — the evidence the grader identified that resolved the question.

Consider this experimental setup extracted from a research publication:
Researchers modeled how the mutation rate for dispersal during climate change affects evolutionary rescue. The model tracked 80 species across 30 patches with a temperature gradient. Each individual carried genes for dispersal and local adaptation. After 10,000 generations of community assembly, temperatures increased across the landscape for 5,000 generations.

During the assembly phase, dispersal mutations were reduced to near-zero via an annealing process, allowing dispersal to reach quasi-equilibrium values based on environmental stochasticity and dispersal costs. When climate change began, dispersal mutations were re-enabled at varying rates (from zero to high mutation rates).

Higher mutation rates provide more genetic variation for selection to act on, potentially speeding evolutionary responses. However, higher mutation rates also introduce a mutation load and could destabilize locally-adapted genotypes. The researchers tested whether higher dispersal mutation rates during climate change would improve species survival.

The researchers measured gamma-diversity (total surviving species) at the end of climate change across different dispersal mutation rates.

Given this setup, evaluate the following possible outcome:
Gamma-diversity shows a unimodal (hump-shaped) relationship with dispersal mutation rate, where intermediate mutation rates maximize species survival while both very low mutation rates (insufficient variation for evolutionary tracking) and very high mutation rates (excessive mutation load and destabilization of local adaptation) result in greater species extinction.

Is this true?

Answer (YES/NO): NO